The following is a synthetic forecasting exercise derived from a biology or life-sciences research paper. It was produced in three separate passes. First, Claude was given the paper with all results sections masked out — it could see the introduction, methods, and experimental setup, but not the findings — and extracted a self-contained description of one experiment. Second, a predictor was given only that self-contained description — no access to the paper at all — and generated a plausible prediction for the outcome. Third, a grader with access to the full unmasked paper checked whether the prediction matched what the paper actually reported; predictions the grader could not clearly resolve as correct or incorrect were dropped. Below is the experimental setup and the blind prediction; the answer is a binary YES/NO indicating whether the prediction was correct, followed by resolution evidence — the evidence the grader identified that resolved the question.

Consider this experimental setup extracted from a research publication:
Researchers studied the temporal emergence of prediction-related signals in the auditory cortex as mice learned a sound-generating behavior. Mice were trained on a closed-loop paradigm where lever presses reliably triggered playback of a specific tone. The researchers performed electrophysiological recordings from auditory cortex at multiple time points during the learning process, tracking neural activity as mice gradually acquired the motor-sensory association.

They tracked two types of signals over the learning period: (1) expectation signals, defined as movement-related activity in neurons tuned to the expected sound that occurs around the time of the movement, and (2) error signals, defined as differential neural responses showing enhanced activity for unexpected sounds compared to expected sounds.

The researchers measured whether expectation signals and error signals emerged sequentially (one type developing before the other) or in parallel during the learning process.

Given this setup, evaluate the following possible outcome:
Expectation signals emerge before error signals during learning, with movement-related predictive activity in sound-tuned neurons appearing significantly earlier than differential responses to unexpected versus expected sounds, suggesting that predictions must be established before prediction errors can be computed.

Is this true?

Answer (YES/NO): NO